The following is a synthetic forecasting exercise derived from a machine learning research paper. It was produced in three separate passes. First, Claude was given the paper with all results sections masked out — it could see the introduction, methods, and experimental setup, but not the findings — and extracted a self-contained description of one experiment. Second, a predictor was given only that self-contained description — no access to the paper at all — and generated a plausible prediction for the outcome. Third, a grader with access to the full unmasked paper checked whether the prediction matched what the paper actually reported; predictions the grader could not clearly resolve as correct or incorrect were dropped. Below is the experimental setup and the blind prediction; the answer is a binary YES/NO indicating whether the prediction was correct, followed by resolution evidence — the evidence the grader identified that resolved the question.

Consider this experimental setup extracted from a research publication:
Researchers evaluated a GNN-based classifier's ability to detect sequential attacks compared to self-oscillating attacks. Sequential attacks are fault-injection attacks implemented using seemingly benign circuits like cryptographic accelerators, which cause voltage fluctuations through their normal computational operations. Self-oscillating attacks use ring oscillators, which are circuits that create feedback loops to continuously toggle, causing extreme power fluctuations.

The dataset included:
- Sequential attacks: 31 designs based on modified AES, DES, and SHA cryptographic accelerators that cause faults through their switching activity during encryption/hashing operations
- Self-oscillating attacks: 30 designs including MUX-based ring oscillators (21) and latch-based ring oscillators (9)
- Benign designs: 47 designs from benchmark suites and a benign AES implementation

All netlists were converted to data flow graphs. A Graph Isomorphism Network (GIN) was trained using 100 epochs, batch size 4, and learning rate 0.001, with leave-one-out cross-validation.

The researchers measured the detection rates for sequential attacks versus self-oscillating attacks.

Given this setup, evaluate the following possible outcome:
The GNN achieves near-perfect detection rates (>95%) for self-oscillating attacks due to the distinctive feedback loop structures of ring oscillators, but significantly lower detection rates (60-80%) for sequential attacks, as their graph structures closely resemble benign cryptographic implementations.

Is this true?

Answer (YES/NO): NO